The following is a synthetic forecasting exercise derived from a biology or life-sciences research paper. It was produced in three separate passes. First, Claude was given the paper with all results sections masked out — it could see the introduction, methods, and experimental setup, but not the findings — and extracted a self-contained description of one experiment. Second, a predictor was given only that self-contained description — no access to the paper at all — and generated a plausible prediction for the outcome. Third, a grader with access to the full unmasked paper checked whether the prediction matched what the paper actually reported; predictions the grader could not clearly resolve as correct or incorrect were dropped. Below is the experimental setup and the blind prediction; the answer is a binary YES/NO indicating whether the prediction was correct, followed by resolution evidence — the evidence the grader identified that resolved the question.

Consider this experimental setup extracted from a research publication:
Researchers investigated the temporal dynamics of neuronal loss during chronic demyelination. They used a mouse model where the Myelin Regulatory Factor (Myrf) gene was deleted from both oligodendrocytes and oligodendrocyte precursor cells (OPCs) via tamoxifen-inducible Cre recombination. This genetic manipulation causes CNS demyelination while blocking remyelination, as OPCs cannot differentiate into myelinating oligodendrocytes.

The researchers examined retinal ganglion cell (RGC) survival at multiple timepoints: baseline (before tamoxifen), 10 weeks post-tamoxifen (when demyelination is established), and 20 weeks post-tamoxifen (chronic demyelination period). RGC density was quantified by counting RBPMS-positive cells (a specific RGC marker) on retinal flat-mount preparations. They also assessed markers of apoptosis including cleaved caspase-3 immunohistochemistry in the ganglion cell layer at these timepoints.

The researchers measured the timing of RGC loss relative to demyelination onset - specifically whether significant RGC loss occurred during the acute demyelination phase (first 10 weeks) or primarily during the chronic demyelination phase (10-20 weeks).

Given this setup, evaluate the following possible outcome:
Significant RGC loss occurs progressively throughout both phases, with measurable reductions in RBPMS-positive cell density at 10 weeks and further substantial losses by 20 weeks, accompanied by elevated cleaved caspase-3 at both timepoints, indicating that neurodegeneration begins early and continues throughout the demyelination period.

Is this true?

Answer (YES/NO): NO